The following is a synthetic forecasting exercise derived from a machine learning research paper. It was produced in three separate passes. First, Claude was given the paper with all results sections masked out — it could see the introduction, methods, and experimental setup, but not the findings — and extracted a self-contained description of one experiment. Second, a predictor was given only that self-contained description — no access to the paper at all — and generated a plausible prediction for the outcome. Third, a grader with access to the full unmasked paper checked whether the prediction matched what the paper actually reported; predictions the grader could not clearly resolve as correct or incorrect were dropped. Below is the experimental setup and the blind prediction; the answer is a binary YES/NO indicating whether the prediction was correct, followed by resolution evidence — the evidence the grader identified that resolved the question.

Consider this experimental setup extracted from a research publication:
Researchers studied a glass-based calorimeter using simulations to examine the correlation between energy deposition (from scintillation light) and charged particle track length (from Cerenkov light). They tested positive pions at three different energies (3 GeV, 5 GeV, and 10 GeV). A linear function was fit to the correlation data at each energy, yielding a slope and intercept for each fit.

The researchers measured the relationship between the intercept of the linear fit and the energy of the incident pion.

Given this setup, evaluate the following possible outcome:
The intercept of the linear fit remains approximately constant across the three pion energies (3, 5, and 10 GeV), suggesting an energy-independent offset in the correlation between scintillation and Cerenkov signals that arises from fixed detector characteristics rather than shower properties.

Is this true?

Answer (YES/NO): NO